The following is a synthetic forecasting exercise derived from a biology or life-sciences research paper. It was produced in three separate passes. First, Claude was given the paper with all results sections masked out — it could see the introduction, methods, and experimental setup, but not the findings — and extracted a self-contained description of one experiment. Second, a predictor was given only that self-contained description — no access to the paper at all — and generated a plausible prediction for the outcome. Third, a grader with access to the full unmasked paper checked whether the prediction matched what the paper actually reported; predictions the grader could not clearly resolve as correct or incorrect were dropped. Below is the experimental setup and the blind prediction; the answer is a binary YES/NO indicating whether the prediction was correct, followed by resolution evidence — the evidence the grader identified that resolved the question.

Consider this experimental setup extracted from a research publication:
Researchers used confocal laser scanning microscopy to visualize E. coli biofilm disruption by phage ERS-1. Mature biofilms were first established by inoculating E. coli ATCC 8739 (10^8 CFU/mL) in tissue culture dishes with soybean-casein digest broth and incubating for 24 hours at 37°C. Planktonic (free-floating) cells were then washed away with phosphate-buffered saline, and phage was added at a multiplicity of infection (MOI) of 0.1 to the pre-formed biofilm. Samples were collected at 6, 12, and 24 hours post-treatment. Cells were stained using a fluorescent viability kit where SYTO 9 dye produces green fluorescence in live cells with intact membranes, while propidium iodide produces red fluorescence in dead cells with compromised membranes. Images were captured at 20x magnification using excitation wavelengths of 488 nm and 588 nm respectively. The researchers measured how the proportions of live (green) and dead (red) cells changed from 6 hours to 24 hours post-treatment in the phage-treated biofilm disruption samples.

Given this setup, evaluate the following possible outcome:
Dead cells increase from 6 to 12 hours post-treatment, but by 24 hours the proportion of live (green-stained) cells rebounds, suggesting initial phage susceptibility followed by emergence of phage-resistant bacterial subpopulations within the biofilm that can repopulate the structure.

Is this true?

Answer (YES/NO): NO